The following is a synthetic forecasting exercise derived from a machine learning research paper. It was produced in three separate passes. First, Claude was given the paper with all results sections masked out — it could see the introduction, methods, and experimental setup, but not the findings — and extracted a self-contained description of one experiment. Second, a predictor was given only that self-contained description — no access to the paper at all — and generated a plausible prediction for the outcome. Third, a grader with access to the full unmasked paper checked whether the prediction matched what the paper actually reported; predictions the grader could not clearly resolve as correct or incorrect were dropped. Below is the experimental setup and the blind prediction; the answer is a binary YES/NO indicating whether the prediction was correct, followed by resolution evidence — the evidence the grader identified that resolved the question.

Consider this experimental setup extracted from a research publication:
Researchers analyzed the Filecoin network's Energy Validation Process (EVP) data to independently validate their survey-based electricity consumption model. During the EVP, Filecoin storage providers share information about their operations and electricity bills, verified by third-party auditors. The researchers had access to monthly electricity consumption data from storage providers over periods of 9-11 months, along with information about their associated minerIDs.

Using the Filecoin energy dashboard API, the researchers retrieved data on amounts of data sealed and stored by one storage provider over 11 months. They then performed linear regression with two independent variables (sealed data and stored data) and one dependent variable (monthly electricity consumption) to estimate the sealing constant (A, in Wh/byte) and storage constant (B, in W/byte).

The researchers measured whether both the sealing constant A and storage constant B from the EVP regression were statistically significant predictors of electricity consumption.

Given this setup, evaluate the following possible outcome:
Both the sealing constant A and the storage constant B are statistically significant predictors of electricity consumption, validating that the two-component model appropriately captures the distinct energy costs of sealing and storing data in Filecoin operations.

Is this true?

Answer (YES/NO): YES